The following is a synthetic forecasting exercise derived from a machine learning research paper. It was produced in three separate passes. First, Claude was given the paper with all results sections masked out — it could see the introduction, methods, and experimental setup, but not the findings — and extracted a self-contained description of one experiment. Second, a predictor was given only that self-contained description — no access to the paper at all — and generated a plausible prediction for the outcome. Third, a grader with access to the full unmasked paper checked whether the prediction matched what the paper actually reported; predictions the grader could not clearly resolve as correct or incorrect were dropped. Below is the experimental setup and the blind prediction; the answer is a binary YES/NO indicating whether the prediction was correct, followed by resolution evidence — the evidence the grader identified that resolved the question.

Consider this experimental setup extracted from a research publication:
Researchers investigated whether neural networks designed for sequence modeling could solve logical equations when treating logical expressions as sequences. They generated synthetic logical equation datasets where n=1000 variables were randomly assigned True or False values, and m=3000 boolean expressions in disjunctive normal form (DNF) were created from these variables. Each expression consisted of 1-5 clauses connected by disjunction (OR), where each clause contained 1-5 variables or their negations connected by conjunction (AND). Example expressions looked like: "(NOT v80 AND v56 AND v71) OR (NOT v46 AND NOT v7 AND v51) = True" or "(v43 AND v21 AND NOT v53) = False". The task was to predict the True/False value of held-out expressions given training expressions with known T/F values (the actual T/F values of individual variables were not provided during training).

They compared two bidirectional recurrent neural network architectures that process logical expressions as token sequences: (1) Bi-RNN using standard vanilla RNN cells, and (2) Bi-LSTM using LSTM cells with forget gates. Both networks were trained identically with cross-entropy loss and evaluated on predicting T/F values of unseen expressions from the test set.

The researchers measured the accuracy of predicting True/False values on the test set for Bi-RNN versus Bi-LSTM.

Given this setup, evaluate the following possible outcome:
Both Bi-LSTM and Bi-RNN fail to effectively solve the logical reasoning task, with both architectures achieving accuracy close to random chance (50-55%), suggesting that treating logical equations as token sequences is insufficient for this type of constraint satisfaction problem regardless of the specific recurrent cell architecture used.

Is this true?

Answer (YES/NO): YES